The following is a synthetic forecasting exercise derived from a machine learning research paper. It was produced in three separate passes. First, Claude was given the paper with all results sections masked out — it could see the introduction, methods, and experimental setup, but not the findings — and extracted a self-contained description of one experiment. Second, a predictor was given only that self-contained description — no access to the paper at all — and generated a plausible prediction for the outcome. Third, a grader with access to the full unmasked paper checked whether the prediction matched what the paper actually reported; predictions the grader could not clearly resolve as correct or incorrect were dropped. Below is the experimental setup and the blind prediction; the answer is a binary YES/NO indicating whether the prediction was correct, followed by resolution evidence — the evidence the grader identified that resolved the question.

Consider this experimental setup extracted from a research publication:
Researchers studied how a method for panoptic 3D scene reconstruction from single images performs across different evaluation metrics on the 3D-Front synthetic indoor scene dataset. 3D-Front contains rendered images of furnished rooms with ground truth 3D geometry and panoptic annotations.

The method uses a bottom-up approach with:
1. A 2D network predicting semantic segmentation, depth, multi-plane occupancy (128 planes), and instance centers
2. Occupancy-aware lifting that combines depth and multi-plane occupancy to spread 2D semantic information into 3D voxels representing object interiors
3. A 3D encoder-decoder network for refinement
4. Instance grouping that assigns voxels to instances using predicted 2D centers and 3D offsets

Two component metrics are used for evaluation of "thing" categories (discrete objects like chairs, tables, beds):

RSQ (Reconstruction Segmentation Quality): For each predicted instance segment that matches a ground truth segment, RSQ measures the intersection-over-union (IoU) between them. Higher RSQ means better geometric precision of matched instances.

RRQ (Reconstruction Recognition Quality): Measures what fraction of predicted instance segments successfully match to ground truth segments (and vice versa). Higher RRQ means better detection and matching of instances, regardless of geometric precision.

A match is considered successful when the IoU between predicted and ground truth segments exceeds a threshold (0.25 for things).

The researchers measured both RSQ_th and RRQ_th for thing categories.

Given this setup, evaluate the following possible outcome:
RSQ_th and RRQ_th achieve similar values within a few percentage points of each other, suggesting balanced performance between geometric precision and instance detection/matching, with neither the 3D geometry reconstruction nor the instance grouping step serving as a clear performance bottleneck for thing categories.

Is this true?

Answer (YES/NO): NO